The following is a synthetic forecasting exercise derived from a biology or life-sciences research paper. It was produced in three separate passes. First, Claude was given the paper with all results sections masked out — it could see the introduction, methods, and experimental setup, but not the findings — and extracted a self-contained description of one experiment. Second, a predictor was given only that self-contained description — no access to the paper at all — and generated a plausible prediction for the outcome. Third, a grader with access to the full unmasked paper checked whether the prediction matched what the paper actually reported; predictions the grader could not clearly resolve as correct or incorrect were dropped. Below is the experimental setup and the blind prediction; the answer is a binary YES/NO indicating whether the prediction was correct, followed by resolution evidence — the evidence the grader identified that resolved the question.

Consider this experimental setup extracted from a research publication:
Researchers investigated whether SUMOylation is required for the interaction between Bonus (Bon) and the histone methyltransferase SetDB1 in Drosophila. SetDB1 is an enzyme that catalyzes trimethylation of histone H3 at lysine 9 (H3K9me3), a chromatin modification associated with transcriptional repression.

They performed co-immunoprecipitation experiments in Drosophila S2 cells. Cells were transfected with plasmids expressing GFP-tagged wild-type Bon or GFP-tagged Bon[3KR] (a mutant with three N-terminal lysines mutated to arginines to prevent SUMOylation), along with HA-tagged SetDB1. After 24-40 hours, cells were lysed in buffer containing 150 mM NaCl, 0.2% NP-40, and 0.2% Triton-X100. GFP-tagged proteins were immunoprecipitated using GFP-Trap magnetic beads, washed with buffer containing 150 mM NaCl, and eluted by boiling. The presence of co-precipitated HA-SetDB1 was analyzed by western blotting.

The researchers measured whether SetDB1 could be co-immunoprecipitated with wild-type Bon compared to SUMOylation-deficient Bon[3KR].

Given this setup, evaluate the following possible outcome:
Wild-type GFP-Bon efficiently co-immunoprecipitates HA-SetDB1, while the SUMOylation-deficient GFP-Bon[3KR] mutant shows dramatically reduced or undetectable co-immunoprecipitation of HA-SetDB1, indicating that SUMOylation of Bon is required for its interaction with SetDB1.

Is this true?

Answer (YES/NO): NO